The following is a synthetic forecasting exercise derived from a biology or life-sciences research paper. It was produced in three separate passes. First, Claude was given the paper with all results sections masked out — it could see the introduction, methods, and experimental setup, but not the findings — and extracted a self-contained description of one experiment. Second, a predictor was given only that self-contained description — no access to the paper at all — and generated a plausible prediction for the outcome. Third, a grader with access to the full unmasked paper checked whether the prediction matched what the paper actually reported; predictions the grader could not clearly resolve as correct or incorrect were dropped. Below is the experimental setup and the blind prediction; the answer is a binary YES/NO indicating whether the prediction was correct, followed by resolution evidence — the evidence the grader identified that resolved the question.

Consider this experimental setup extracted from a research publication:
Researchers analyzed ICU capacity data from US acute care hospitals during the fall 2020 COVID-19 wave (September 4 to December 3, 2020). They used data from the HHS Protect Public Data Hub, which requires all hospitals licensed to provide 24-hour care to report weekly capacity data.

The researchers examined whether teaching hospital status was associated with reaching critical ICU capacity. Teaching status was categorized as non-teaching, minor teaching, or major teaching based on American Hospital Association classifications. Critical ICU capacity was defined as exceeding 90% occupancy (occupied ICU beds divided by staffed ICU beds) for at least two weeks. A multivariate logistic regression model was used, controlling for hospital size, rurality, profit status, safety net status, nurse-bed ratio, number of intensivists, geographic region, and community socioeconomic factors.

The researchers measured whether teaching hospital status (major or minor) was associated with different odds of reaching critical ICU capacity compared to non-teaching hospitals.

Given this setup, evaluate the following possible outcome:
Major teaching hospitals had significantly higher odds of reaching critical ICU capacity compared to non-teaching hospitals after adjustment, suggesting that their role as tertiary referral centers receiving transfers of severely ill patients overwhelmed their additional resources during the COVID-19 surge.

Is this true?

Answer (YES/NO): NO